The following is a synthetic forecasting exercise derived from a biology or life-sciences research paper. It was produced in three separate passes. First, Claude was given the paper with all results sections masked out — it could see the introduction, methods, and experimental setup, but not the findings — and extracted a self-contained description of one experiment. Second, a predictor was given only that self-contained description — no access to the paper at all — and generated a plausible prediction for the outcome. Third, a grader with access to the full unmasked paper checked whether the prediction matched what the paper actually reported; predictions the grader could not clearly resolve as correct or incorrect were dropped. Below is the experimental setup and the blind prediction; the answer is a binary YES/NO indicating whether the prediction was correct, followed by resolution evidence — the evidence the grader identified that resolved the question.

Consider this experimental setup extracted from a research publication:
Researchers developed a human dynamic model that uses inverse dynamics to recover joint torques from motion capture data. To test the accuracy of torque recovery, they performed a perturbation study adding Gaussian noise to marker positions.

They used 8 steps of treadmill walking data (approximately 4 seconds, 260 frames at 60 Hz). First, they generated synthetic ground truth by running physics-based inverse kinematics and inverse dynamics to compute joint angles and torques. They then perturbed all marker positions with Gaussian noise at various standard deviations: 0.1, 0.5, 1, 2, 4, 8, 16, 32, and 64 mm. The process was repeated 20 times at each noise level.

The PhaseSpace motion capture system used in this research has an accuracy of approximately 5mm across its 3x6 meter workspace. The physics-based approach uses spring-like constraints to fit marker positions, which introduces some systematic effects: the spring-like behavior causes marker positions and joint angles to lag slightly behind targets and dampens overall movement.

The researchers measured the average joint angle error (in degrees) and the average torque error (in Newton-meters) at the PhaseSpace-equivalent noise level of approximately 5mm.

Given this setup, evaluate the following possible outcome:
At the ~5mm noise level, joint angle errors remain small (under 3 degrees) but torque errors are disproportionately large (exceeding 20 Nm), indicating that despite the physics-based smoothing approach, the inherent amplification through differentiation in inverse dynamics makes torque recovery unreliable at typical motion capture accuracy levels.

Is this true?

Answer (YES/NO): NO